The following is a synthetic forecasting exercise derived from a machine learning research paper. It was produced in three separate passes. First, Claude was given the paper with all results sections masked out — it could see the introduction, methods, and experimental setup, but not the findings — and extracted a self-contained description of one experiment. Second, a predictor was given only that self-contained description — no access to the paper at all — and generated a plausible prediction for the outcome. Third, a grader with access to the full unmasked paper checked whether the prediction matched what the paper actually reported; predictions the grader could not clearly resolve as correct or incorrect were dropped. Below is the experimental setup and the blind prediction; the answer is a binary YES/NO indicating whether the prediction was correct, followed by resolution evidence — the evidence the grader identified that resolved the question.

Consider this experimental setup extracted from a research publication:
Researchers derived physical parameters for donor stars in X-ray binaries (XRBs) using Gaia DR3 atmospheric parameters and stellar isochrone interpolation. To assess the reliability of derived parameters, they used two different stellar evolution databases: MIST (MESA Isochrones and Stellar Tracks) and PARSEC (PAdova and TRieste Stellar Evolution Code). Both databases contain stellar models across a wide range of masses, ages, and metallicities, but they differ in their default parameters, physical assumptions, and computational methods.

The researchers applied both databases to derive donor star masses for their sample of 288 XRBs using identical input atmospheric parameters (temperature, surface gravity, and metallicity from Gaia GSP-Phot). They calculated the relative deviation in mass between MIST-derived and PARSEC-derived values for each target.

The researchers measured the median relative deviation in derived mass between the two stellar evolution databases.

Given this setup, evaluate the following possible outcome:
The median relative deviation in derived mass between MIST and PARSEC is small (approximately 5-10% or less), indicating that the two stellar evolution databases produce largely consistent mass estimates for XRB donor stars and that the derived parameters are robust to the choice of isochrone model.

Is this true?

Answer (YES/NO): YES